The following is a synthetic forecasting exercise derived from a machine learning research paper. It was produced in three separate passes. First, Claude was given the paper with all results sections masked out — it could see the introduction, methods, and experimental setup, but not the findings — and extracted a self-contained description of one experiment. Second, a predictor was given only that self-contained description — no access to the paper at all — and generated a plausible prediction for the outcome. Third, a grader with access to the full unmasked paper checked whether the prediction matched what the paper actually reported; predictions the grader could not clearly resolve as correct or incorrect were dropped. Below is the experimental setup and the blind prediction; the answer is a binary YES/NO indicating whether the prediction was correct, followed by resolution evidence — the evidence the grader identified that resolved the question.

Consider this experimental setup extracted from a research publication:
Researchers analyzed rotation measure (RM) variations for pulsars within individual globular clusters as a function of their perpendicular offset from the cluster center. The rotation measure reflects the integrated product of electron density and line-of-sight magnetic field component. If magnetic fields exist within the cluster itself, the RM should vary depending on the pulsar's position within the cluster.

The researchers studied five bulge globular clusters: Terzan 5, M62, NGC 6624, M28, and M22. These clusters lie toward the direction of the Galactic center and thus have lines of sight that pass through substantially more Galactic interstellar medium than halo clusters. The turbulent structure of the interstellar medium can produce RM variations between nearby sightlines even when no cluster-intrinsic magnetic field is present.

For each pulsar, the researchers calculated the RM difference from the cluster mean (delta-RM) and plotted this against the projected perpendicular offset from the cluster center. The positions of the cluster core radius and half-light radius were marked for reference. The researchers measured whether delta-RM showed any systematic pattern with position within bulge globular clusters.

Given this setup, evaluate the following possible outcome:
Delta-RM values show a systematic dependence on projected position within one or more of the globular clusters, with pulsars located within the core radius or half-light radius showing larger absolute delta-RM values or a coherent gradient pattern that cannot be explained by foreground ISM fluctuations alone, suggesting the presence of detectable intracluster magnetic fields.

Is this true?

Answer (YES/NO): NO